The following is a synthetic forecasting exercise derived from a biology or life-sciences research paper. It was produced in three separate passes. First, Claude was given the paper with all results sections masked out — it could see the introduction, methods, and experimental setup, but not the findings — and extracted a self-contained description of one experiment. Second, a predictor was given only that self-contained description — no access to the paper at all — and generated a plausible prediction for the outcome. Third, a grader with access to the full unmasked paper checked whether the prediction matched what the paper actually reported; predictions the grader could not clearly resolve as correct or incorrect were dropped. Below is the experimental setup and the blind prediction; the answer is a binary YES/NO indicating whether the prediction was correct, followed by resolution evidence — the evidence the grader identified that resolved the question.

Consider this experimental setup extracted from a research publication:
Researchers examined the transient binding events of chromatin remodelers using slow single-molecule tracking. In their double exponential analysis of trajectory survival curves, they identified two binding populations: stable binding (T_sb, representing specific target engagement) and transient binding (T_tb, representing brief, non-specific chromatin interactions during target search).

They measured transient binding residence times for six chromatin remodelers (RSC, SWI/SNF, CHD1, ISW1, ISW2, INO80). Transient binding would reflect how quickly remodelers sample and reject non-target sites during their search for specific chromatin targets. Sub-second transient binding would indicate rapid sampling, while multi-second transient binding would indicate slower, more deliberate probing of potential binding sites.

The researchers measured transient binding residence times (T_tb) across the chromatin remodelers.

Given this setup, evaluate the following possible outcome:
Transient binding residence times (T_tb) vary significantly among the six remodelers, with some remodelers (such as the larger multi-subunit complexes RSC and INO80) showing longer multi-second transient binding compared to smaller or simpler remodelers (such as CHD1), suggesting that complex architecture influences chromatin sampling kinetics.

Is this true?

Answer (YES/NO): NO